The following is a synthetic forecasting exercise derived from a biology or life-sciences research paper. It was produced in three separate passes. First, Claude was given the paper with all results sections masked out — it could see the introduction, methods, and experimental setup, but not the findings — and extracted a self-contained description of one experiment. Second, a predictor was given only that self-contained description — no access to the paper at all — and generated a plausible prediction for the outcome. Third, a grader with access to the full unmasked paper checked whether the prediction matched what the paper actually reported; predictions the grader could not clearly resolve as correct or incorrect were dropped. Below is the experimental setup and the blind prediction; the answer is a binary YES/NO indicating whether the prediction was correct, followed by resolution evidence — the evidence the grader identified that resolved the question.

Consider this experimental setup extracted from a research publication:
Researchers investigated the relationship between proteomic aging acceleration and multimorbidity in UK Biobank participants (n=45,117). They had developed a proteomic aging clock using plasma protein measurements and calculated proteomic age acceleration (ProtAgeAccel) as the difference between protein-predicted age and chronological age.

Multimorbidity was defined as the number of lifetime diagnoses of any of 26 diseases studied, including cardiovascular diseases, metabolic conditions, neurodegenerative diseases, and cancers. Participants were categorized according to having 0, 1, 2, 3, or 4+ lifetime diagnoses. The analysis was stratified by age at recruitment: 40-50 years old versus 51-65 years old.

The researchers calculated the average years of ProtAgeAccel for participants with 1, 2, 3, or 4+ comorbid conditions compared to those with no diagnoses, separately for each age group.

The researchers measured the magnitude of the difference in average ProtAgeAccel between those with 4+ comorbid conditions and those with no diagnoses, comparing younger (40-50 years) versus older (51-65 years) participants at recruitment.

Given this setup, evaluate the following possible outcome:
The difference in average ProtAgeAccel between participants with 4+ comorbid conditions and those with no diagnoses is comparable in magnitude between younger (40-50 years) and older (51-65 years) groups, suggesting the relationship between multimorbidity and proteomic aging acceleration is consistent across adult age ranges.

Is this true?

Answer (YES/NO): NO